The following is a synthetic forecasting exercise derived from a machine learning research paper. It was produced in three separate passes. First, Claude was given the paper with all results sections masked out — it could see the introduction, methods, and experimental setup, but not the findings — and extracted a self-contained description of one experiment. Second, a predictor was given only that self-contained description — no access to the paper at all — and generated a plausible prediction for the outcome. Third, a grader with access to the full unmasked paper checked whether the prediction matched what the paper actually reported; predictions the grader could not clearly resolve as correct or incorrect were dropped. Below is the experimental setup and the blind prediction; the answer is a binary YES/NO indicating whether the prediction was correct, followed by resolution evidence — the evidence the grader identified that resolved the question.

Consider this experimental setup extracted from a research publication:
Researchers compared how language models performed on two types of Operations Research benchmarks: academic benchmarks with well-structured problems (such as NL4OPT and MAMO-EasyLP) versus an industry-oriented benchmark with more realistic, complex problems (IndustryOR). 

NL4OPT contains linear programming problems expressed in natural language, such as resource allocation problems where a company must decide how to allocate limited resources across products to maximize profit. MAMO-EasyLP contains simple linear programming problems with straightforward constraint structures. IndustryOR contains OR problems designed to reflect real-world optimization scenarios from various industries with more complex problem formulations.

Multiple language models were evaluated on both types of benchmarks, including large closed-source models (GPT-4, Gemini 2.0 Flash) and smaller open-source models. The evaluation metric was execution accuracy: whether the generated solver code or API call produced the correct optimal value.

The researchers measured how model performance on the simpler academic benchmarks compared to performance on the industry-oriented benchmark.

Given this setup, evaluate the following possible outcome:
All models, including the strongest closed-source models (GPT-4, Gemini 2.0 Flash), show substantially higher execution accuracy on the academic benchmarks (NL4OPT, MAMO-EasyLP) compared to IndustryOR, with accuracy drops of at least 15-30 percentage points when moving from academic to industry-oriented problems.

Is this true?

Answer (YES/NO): NO